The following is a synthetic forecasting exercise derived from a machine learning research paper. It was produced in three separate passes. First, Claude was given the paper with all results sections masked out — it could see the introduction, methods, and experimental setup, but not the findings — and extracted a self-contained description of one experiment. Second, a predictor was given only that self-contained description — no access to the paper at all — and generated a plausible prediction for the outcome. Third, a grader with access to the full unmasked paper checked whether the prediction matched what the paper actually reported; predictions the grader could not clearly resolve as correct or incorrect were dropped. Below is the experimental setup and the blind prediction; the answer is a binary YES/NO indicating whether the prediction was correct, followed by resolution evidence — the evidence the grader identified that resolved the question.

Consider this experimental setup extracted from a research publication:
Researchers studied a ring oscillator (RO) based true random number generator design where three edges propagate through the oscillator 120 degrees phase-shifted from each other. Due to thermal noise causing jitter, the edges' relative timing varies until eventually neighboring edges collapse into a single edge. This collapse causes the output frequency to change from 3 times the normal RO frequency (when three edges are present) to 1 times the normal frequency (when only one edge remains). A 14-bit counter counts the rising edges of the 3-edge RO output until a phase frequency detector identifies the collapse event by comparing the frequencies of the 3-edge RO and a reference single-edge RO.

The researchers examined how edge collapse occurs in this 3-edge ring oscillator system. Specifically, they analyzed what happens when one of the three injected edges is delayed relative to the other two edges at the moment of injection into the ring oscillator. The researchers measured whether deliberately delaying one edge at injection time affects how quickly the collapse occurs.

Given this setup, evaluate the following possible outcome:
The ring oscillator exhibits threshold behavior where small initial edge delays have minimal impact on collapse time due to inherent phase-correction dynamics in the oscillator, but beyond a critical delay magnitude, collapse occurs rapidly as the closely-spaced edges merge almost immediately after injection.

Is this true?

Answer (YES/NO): NO